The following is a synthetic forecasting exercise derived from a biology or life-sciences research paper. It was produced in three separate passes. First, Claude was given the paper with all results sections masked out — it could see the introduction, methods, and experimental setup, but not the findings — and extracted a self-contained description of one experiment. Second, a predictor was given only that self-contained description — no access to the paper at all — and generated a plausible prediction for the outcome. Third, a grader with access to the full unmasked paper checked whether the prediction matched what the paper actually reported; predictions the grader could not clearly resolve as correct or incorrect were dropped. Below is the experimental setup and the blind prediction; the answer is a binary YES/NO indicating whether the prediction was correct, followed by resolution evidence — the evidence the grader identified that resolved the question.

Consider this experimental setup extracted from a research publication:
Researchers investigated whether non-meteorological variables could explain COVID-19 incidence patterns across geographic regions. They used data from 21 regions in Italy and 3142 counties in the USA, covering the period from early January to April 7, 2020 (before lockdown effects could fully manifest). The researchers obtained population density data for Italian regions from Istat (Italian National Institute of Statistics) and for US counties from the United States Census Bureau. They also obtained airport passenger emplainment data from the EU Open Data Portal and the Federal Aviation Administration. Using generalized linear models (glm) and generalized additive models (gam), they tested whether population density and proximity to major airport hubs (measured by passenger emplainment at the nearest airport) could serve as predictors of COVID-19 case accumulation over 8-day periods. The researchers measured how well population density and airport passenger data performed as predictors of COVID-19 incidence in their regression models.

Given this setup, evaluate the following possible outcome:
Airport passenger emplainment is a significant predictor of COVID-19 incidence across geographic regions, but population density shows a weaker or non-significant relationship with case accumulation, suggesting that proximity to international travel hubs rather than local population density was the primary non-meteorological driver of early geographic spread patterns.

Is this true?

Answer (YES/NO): NO